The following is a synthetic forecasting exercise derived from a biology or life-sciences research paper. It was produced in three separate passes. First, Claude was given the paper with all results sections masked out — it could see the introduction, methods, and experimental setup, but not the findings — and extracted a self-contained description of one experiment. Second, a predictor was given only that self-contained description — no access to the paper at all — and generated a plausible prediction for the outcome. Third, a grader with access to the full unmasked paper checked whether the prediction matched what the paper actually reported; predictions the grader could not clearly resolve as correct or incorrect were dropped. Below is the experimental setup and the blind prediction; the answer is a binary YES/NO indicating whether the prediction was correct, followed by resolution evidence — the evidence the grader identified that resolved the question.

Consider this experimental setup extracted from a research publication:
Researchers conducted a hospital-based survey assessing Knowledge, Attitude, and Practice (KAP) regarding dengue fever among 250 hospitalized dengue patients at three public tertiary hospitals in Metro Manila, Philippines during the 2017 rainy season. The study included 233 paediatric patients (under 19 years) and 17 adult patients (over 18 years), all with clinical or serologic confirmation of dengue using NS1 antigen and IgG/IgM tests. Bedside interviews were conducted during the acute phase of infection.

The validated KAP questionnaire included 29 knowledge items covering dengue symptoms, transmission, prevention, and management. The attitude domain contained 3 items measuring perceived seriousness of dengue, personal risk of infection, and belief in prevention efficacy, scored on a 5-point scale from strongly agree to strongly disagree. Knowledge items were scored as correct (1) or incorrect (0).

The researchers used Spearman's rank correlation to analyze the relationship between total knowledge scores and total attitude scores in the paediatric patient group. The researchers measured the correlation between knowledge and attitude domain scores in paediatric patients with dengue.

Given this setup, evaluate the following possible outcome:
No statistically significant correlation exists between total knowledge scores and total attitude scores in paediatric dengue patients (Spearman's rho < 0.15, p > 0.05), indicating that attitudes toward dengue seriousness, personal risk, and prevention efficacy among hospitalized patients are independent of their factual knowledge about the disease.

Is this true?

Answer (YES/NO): NO